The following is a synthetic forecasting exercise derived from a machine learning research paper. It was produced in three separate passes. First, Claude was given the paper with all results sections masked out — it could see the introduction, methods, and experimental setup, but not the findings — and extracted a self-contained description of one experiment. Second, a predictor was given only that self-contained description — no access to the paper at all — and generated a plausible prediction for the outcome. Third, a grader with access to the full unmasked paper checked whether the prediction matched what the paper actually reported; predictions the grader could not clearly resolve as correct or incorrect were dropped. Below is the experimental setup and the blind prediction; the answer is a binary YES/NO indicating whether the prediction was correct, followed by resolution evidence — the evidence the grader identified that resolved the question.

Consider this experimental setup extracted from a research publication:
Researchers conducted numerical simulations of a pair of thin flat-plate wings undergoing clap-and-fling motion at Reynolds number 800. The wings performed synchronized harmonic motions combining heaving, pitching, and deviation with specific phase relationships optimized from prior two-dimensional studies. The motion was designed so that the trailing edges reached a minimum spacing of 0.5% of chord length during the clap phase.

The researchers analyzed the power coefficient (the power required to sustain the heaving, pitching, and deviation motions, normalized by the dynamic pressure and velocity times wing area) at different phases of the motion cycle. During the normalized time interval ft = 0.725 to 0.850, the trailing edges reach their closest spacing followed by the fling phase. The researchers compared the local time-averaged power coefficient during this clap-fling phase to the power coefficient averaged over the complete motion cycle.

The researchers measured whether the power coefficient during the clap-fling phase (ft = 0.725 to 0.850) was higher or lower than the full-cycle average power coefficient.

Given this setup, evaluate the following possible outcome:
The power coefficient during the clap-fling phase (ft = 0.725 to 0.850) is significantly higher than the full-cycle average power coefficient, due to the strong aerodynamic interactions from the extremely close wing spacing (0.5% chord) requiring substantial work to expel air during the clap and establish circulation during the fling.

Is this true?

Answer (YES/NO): NO